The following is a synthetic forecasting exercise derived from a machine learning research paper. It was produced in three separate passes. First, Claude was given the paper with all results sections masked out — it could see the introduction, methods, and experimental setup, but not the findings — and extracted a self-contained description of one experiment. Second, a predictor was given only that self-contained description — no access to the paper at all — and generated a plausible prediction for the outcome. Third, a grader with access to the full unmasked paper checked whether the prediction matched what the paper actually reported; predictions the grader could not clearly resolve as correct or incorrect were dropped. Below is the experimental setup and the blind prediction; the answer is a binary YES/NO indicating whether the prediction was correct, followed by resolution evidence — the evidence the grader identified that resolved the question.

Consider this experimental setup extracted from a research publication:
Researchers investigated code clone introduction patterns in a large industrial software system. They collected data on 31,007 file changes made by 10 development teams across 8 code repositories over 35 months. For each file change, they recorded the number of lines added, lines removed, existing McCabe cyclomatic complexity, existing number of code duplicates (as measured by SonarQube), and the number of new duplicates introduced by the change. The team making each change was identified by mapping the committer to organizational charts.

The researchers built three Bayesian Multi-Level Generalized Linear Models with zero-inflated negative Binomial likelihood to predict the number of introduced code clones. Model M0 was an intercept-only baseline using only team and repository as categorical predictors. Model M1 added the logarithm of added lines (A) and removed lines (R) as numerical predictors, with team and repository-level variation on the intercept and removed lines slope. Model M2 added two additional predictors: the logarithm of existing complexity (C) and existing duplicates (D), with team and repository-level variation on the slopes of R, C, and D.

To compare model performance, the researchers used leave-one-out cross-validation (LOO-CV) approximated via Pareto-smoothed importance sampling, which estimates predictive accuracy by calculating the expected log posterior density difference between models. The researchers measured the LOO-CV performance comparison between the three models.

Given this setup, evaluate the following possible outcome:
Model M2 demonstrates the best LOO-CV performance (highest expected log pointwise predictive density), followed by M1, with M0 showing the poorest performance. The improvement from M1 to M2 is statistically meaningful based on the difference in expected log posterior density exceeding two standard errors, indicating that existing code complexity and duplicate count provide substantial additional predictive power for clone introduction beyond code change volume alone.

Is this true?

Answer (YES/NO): YES